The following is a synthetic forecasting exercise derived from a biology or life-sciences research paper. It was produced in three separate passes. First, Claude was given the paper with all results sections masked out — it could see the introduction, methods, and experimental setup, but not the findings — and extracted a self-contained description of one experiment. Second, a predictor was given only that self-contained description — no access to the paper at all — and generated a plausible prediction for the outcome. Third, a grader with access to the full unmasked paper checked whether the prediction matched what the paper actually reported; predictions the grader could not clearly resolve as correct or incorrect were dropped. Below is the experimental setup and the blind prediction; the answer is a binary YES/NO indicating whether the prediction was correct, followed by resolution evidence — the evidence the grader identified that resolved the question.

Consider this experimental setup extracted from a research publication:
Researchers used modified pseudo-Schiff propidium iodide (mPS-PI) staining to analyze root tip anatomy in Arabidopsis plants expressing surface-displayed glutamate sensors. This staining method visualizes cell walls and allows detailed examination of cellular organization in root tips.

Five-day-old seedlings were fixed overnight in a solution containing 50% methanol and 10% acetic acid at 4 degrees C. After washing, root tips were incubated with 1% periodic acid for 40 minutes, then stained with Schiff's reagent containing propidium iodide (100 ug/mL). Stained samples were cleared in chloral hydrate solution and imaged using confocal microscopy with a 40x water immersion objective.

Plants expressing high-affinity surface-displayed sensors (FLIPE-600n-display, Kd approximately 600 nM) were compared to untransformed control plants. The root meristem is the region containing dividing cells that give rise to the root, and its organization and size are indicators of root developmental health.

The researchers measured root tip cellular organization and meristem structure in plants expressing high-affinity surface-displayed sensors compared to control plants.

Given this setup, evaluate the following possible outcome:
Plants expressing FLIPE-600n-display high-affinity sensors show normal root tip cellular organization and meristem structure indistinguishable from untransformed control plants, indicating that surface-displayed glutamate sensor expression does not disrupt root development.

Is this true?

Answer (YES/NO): NO